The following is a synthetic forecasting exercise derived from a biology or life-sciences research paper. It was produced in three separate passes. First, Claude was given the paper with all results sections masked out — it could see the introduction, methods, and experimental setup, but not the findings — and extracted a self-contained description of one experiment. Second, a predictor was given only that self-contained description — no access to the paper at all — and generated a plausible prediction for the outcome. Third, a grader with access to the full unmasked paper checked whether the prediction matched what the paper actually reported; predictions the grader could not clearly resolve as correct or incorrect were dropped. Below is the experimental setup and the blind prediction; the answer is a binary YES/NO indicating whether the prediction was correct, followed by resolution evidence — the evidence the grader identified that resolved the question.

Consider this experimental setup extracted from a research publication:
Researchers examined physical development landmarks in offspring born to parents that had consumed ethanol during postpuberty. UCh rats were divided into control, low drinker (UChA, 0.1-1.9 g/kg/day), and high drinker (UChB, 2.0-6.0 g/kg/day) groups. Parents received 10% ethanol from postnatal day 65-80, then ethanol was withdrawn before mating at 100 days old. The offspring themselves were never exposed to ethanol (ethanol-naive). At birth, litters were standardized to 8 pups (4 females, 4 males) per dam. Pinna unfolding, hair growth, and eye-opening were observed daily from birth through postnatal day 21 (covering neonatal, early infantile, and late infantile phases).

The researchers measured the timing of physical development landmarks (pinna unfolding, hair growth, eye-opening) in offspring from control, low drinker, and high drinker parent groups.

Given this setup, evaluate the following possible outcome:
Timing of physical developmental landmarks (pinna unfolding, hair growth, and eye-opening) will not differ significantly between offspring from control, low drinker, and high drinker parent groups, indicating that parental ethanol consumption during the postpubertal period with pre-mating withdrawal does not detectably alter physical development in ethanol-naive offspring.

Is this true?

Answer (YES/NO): NO